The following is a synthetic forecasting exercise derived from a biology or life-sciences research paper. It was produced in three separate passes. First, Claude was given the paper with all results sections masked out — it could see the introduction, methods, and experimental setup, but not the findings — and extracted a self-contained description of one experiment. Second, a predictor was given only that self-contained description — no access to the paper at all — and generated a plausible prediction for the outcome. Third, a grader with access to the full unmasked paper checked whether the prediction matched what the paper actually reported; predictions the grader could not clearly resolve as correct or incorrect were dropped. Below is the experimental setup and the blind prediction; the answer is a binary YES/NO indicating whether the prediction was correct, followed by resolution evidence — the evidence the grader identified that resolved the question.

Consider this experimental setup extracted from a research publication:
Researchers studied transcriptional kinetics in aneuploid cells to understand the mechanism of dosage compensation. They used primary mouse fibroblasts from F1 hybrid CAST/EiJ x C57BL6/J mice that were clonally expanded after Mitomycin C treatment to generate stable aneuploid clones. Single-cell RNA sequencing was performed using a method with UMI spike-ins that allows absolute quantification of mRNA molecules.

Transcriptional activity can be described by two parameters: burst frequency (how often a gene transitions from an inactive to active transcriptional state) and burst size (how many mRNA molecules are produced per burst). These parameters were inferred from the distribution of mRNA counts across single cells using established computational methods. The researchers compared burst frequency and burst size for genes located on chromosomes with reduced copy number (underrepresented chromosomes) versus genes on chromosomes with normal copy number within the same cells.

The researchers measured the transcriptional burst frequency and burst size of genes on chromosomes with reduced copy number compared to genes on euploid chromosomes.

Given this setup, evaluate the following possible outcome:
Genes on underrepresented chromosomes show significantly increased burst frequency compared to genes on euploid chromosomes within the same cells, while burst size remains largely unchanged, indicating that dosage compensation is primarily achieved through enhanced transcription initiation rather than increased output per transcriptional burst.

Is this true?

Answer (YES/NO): YES